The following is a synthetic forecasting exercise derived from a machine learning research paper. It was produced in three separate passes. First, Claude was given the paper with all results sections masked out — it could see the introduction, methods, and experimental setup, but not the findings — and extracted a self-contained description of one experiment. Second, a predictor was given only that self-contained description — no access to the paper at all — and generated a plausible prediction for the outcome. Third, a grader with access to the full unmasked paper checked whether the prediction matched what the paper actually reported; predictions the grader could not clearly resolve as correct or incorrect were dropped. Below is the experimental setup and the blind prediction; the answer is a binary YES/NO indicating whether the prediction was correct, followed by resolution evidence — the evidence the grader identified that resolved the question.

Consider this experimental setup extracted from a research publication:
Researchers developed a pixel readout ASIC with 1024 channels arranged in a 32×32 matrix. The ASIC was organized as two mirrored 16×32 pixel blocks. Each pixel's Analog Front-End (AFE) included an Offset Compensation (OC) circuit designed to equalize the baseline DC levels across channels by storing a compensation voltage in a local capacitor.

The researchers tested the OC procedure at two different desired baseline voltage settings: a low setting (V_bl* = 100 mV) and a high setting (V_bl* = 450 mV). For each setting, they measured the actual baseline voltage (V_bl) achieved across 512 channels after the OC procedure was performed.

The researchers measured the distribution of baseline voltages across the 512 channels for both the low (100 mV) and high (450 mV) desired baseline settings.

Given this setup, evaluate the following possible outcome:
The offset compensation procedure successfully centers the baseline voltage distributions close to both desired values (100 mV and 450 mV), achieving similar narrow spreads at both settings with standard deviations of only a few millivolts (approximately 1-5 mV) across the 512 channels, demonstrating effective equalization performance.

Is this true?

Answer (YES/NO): NO